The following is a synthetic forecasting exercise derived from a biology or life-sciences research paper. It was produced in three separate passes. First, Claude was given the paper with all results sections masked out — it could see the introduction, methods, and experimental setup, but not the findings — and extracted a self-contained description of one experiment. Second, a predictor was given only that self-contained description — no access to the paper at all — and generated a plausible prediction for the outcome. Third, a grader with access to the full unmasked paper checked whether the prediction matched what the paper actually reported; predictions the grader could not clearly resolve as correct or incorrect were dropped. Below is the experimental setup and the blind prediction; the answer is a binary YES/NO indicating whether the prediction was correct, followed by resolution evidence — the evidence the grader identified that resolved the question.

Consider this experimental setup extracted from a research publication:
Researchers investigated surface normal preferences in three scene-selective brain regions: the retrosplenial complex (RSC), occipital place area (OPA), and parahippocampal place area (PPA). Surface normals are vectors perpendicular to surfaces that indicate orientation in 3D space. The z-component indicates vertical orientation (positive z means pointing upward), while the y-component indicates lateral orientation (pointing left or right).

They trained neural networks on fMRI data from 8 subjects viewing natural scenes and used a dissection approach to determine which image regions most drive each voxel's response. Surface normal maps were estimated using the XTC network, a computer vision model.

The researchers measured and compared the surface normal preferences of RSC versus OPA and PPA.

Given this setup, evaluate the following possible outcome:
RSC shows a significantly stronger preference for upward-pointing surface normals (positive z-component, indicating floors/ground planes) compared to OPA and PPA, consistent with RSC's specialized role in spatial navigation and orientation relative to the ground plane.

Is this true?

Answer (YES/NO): NO